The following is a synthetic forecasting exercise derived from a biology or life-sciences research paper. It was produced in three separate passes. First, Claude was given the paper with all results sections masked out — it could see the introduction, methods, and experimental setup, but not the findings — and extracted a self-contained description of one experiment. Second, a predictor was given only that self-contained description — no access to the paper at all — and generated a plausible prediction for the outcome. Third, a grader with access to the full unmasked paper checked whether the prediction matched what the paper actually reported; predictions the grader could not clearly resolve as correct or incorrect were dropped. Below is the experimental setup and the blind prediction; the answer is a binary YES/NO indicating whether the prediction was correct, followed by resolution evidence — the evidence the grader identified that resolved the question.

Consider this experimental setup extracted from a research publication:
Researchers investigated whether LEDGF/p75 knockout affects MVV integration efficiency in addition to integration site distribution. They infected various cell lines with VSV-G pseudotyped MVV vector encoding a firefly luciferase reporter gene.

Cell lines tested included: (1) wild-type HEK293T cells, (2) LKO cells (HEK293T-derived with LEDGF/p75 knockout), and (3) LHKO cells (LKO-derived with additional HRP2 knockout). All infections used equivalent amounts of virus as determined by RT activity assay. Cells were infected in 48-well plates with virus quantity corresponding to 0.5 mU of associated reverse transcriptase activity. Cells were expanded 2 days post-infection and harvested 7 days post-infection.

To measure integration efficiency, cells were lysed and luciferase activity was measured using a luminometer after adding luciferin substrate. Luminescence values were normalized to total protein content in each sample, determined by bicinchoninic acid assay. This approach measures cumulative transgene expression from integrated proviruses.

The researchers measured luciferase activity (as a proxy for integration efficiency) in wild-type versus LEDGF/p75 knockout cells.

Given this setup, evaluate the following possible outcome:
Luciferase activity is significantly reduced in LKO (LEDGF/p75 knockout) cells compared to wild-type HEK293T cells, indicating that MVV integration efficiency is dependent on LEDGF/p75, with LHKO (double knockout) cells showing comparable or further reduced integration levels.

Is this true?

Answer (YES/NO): NO